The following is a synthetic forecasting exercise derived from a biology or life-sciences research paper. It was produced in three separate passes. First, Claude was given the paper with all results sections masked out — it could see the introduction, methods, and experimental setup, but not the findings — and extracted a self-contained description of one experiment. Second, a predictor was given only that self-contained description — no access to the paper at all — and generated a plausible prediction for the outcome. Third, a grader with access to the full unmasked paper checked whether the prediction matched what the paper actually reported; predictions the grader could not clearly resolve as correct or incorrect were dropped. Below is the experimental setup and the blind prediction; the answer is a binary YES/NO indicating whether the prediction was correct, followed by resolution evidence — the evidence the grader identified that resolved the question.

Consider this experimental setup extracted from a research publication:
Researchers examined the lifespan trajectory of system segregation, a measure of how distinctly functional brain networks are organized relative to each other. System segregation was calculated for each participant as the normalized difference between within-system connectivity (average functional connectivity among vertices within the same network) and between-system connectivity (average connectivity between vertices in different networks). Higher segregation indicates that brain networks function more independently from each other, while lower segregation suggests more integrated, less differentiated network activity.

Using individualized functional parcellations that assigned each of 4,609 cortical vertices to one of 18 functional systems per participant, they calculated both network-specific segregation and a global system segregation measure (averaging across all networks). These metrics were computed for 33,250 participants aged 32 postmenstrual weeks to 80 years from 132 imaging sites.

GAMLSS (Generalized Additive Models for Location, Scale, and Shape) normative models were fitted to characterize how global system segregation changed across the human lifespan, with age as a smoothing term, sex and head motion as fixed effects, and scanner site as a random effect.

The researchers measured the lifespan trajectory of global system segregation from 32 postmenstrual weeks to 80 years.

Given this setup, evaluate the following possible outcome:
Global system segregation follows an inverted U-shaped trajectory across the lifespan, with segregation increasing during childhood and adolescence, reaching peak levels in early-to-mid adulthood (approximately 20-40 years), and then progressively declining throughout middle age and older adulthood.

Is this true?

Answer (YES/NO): YES